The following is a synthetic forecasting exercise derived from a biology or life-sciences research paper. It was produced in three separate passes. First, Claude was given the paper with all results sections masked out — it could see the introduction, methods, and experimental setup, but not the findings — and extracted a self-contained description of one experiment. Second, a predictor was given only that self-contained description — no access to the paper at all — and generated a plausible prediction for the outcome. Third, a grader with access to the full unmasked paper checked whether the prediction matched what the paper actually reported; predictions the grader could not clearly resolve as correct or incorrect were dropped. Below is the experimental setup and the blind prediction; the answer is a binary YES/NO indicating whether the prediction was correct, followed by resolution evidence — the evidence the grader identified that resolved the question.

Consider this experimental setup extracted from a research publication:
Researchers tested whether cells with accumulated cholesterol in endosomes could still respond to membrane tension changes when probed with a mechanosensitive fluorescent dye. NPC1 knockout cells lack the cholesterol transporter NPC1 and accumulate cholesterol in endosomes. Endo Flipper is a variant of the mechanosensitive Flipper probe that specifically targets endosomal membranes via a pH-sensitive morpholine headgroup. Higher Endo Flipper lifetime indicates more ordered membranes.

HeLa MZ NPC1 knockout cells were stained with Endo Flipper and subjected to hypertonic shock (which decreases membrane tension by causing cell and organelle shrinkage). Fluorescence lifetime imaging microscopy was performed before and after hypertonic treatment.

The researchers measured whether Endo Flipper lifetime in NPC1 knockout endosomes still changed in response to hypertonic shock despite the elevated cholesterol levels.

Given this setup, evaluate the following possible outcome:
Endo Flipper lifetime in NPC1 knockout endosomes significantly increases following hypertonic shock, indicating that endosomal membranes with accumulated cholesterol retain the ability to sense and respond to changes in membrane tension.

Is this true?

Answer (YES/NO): NO